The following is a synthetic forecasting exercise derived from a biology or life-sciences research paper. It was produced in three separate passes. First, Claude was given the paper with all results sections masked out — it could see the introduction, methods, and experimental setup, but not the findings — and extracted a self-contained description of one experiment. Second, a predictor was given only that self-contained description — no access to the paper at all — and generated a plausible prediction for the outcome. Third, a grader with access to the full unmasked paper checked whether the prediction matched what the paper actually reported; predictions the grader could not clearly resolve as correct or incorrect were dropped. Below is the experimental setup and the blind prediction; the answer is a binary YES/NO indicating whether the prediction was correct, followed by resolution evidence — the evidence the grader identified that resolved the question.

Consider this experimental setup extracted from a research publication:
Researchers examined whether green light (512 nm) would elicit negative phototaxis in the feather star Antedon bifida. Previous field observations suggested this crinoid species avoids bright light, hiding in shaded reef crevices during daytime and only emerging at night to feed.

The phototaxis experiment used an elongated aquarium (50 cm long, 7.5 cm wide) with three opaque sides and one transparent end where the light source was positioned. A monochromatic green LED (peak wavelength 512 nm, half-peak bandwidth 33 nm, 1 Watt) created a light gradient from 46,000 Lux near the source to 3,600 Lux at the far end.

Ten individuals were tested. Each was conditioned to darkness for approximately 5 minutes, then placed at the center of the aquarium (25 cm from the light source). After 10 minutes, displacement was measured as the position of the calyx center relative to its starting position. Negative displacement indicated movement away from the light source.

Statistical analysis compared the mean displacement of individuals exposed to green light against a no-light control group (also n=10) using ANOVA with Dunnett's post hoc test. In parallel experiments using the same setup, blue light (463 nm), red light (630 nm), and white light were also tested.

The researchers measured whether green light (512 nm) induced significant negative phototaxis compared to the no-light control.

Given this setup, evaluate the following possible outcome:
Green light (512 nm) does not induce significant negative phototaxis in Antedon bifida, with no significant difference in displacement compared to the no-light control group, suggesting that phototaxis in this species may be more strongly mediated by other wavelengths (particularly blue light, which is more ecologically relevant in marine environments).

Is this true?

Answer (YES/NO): YES